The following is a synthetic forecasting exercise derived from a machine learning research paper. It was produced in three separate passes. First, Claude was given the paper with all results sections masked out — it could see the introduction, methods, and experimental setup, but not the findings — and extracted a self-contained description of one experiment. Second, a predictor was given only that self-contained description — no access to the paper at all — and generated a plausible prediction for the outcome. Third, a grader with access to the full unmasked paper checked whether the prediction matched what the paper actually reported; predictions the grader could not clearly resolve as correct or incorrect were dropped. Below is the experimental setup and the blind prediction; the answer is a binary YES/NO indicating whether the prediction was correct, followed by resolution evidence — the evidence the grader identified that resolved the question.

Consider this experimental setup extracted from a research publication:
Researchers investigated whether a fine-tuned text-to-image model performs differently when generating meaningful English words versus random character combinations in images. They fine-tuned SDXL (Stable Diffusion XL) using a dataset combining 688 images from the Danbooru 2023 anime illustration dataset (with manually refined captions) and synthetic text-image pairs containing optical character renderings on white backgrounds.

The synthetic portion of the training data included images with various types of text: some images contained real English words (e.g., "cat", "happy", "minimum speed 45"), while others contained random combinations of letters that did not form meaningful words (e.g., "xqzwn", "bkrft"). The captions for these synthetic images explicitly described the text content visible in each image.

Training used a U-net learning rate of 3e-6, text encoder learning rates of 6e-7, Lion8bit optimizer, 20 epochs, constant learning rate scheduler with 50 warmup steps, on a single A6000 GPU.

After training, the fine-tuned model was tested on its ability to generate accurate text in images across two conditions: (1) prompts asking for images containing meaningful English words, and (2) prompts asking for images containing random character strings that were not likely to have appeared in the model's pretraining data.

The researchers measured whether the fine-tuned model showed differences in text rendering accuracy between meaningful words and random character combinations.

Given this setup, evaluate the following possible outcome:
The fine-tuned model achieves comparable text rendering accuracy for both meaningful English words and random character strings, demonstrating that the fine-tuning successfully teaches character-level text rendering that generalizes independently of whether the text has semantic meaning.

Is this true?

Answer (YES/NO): NO